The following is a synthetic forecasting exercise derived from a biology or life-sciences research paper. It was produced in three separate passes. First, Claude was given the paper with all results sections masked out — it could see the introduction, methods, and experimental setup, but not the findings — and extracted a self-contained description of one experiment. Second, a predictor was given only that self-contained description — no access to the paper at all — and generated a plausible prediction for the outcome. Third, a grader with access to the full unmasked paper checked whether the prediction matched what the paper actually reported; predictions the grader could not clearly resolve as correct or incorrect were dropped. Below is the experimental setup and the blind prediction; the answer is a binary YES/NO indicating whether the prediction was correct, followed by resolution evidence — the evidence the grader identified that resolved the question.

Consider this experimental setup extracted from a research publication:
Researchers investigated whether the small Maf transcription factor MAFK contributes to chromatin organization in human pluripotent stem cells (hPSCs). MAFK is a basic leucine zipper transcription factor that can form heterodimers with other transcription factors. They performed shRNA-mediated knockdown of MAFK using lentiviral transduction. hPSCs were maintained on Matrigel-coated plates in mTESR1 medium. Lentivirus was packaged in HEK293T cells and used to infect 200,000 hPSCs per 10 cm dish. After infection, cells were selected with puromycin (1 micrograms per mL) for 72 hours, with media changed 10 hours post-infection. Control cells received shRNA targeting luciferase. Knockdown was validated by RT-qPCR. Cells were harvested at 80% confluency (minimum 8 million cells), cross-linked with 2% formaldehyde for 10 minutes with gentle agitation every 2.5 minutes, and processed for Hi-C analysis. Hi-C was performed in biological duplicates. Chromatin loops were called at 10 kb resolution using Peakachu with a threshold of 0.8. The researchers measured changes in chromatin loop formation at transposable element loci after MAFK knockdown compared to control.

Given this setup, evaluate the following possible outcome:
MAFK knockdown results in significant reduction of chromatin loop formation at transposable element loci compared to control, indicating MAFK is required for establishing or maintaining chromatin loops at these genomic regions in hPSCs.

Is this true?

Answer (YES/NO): YES